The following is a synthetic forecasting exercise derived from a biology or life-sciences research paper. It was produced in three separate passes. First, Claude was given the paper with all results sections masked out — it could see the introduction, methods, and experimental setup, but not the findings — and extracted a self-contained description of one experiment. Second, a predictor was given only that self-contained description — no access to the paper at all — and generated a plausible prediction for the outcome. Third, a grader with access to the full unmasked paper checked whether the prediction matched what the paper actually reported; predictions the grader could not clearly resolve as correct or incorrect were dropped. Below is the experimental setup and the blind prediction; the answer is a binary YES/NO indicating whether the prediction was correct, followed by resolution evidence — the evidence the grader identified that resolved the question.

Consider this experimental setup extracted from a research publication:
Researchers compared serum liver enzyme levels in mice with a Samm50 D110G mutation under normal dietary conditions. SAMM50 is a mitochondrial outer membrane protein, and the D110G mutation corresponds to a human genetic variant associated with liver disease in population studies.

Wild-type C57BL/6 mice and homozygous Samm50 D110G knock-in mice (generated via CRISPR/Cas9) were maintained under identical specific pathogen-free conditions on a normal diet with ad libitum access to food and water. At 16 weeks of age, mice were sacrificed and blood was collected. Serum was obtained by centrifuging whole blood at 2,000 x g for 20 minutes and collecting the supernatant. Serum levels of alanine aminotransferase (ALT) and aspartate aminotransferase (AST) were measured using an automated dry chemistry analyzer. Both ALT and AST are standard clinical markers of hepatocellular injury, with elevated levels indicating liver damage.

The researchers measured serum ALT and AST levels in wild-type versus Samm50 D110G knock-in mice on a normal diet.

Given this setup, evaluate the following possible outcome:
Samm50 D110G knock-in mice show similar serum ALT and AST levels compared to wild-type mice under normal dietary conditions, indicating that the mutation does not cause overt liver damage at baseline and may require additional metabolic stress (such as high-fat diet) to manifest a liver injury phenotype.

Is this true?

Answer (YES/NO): NO